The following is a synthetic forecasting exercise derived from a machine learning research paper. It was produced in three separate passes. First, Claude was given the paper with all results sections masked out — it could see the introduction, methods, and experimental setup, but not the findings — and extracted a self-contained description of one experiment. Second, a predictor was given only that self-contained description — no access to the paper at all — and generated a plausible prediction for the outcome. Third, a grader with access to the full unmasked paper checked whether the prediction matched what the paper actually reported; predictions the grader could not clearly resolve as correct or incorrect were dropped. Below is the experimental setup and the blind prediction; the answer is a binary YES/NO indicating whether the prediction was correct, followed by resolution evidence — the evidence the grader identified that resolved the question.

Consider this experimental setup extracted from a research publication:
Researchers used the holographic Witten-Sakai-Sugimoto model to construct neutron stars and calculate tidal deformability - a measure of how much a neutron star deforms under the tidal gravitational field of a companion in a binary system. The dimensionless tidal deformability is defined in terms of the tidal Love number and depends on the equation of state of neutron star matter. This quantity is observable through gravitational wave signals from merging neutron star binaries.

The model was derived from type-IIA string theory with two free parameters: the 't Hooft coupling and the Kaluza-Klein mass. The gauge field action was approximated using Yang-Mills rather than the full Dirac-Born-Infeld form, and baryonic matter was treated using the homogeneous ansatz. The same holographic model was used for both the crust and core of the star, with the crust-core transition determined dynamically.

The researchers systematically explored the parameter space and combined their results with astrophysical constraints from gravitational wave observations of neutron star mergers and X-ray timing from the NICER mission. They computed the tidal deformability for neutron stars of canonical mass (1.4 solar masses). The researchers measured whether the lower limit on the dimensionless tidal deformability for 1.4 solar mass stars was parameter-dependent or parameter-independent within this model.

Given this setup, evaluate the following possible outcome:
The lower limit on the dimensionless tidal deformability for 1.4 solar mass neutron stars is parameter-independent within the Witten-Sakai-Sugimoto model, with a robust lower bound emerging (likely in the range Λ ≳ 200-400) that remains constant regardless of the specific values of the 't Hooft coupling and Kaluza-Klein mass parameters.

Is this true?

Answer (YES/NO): YES